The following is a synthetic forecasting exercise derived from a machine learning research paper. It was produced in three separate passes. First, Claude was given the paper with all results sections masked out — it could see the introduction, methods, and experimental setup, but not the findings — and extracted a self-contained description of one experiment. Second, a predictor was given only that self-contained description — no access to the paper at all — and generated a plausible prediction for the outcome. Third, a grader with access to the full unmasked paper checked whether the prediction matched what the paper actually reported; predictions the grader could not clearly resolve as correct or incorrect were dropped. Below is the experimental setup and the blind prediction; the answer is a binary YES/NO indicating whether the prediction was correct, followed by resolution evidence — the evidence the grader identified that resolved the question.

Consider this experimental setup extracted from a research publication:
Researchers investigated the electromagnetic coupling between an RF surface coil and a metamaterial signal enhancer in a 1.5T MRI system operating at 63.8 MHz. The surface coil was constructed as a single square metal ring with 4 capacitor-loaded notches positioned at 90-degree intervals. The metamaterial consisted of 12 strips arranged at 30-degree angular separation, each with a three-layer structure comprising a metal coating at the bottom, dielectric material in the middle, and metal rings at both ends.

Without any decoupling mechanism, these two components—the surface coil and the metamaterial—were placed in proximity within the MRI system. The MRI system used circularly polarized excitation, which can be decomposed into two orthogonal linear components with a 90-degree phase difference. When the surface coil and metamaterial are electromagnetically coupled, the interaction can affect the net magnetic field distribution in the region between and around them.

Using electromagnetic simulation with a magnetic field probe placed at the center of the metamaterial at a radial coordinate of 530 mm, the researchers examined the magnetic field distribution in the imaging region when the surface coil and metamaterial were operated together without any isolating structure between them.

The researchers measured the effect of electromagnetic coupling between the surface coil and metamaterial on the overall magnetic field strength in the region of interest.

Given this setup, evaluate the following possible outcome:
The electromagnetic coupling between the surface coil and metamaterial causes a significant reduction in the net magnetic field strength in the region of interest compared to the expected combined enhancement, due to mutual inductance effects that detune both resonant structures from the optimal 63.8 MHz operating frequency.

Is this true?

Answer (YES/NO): NO